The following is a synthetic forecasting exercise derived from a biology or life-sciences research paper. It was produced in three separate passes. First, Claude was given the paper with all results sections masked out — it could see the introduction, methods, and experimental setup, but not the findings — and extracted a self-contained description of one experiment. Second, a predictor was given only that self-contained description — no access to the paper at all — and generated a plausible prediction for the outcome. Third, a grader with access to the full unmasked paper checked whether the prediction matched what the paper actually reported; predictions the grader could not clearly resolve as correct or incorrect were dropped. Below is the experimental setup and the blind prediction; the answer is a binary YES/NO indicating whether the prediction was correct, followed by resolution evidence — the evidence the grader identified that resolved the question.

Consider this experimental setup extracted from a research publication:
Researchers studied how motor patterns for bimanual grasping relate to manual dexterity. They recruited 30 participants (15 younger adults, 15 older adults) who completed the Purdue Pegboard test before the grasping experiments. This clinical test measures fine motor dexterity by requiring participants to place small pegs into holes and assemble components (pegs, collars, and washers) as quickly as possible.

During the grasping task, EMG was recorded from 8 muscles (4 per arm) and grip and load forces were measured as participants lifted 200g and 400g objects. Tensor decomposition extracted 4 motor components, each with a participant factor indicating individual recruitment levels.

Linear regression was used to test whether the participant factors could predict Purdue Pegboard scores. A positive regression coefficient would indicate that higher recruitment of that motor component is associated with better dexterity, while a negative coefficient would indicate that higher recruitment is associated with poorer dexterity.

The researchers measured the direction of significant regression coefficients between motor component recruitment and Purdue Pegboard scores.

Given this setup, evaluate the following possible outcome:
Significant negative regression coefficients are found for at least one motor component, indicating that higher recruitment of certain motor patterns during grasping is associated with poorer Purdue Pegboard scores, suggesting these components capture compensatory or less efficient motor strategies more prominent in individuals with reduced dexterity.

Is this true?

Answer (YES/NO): YES